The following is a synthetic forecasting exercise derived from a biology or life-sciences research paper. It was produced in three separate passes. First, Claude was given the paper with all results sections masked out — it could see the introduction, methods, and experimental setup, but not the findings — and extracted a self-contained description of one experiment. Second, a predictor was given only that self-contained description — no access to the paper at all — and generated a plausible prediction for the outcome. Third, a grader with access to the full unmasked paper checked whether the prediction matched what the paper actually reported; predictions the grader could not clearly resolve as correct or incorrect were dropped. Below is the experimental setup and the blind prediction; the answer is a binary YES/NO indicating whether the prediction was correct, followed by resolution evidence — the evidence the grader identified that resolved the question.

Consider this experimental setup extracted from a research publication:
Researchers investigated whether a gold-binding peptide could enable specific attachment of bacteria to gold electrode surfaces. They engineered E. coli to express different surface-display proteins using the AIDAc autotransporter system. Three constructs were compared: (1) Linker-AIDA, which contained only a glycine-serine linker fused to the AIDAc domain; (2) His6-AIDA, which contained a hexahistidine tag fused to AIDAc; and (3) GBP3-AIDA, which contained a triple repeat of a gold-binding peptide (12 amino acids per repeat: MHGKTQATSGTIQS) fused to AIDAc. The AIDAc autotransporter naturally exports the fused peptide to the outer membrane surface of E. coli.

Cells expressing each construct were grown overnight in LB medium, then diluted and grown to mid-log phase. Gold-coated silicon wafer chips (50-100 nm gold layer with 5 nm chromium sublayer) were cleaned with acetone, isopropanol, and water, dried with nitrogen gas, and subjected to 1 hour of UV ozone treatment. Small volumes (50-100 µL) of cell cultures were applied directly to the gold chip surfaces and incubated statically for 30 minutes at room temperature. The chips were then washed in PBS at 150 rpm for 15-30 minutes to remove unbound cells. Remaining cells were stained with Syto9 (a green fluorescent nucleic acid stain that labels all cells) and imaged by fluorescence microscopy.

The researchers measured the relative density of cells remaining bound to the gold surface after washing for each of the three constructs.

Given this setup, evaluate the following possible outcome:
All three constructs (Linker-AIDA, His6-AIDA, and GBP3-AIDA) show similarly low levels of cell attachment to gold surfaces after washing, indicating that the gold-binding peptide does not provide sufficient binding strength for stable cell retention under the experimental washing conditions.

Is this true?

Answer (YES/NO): NO